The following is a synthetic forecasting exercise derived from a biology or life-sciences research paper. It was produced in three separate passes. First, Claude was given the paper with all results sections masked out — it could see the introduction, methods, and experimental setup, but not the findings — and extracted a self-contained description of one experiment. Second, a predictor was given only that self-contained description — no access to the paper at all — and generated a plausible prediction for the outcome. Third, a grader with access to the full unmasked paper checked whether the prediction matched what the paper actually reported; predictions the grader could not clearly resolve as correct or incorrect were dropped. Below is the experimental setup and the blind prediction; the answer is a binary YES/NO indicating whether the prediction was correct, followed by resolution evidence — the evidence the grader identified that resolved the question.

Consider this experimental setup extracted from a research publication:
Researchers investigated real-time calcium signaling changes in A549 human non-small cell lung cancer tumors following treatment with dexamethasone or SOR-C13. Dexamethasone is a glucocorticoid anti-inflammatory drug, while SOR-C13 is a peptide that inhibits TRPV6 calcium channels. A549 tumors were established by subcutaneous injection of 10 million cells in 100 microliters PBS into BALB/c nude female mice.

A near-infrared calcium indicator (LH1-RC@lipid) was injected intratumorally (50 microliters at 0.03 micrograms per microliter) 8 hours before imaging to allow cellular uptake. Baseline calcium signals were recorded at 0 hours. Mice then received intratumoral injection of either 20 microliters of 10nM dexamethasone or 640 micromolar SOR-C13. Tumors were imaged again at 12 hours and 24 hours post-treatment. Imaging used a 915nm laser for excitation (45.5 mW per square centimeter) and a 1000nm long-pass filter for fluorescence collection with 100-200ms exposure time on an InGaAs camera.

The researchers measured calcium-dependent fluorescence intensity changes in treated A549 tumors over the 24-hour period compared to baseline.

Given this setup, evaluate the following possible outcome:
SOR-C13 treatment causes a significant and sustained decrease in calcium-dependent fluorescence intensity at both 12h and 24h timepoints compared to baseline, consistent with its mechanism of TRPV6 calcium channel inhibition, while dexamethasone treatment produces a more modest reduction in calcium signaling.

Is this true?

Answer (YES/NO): NO